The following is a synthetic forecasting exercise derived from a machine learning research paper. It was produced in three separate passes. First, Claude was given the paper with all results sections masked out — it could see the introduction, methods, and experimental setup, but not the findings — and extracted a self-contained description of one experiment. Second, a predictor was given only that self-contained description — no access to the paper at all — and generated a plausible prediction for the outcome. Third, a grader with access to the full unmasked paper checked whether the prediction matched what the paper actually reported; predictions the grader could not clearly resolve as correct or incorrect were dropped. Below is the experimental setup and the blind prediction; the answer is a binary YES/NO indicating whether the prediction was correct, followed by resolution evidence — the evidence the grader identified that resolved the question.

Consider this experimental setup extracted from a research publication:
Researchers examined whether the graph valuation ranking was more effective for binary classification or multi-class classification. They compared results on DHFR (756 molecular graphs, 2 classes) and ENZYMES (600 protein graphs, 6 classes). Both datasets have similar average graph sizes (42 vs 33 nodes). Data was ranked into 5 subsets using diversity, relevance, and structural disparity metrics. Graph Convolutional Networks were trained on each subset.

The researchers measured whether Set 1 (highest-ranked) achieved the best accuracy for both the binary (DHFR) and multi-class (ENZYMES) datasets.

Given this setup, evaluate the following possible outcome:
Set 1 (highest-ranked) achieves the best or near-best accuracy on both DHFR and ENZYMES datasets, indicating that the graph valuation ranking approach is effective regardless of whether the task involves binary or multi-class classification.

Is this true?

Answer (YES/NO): NO